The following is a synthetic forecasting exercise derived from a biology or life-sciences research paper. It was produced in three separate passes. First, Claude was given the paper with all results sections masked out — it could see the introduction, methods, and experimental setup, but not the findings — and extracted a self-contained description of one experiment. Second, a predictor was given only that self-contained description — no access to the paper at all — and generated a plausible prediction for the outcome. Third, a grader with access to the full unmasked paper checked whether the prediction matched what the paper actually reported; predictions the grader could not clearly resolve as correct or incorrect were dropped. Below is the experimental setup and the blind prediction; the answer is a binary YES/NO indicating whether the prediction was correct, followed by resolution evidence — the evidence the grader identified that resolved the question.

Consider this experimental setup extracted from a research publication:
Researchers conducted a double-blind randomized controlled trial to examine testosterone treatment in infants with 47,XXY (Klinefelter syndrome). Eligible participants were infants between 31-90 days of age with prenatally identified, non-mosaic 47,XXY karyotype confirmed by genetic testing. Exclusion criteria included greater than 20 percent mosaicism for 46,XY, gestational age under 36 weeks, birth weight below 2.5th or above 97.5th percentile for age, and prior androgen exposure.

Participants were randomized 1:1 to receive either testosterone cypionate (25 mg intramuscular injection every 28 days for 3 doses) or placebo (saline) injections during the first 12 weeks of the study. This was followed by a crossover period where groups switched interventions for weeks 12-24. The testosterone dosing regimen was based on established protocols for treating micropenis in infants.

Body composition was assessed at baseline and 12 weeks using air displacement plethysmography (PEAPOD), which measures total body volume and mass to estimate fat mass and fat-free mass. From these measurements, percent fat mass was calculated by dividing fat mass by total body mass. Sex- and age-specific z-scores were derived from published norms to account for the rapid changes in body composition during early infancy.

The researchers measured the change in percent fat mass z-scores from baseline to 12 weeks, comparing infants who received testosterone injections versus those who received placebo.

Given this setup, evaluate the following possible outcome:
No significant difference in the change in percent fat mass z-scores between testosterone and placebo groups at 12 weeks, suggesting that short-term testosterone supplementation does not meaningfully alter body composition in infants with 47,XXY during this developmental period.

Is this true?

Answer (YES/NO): NO